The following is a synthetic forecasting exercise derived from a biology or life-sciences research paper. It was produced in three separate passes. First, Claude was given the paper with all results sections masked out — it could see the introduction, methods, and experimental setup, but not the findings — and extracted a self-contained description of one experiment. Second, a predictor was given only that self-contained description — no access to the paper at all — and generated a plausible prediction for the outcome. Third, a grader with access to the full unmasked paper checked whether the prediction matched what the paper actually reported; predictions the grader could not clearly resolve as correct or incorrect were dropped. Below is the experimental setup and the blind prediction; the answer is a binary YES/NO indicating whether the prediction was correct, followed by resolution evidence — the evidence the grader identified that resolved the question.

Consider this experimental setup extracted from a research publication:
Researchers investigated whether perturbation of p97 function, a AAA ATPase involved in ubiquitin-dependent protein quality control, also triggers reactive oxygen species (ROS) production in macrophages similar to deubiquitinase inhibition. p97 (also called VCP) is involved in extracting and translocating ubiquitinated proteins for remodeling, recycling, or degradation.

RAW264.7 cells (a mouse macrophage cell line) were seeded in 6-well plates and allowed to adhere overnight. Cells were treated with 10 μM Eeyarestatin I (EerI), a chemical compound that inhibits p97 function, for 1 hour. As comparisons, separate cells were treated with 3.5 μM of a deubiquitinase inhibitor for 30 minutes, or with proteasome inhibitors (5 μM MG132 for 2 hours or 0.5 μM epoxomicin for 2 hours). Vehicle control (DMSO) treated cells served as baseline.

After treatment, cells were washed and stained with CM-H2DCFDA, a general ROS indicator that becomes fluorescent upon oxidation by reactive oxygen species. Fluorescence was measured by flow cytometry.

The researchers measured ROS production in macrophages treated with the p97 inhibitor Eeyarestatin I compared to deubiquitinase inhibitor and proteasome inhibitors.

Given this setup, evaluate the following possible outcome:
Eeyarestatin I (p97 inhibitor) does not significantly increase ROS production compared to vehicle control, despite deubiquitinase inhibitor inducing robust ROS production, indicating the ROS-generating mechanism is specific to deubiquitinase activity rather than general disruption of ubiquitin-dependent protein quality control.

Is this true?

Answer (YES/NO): NO